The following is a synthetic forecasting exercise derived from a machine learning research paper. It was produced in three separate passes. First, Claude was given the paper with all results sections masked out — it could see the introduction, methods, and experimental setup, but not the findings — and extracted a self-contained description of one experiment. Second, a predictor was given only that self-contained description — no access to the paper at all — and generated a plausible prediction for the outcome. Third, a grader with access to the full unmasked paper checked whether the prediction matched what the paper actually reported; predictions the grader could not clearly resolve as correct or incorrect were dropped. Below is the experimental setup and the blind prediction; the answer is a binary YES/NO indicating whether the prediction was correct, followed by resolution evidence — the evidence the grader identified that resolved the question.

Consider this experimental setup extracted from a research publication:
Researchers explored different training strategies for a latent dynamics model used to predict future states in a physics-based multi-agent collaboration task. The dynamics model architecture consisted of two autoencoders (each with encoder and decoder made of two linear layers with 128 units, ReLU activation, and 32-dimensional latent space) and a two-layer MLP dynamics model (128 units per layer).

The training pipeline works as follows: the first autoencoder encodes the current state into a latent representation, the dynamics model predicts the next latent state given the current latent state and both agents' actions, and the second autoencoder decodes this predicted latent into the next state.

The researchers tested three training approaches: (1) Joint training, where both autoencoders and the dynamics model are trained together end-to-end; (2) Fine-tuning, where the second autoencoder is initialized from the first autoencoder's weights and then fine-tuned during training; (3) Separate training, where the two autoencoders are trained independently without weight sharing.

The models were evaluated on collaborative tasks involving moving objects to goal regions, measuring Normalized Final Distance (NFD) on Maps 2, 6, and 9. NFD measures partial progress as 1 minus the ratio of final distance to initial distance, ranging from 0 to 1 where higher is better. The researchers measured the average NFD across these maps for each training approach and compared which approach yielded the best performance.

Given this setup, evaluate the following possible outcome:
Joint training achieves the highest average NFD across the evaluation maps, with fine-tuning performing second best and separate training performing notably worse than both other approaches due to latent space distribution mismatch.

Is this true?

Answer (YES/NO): YES